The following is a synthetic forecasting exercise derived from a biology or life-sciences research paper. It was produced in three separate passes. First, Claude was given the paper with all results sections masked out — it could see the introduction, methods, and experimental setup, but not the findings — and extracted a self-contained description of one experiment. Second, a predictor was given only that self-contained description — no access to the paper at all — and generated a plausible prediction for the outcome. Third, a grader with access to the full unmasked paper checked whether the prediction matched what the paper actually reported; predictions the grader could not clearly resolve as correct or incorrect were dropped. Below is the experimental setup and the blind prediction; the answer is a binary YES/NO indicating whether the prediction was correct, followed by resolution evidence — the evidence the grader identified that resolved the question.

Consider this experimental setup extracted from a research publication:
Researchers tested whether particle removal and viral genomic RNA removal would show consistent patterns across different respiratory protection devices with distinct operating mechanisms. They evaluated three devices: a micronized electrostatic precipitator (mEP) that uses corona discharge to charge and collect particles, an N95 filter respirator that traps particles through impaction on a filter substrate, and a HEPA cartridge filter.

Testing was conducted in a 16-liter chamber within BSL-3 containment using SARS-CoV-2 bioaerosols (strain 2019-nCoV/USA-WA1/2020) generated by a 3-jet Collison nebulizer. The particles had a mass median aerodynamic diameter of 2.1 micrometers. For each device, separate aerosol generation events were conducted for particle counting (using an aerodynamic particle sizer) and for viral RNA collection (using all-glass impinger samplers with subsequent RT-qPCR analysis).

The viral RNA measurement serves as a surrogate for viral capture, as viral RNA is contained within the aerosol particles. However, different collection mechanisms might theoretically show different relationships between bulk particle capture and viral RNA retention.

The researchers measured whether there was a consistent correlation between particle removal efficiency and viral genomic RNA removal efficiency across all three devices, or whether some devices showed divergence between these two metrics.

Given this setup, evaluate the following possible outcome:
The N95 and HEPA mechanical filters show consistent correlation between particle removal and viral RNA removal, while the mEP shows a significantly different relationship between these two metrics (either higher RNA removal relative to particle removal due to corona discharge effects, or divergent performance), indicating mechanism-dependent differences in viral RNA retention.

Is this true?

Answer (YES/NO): NO